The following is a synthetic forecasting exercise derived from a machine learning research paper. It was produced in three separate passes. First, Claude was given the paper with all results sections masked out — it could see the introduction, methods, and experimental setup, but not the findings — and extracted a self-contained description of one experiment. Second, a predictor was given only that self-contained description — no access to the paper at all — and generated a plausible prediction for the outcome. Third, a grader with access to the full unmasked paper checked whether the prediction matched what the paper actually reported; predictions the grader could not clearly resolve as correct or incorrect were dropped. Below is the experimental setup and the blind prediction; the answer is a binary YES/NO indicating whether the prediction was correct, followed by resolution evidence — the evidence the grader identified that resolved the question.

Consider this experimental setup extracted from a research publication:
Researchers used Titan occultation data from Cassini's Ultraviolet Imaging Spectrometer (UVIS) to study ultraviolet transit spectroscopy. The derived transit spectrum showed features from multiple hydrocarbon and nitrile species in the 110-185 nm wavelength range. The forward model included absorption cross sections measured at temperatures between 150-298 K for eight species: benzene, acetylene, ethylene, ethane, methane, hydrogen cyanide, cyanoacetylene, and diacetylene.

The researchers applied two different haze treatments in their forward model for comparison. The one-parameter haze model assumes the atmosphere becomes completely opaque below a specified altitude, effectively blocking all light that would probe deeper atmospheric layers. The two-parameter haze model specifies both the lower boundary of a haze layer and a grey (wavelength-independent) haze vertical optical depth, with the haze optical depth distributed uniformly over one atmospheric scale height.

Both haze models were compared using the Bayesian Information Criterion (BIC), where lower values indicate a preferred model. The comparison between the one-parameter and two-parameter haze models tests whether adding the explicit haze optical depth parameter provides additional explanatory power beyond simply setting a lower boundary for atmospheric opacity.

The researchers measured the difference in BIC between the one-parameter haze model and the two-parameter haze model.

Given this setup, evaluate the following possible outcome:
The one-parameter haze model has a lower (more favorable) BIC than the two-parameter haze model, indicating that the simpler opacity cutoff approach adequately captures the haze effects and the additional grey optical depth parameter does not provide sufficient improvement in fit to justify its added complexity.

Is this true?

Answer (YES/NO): YES